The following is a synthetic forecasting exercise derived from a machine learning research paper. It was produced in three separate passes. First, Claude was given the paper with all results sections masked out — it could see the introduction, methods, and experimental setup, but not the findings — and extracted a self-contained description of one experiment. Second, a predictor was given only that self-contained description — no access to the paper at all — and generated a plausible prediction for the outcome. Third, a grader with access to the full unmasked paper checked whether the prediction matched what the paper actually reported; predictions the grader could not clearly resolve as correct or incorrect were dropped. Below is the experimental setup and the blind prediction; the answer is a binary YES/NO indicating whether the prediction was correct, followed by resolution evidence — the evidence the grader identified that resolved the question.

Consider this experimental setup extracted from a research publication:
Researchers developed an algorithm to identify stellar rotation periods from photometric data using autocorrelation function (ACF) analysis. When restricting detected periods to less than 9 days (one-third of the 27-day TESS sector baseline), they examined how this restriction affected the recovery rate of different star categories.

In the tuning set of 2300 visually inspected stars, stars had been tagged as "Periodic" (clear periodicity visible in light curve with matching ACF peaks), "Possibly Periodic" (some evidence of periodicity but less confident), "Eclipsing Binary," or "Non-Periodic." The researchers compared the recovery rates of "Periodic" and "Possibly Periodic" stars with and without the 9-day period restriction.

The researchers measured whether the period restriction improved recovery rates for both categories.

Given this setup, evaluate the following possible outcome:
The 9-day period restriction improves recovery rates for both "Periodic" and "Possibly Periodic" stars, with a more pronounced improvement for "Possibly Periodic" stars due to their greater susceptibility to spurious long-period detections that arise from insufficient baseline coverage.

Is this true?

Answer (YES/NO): YES